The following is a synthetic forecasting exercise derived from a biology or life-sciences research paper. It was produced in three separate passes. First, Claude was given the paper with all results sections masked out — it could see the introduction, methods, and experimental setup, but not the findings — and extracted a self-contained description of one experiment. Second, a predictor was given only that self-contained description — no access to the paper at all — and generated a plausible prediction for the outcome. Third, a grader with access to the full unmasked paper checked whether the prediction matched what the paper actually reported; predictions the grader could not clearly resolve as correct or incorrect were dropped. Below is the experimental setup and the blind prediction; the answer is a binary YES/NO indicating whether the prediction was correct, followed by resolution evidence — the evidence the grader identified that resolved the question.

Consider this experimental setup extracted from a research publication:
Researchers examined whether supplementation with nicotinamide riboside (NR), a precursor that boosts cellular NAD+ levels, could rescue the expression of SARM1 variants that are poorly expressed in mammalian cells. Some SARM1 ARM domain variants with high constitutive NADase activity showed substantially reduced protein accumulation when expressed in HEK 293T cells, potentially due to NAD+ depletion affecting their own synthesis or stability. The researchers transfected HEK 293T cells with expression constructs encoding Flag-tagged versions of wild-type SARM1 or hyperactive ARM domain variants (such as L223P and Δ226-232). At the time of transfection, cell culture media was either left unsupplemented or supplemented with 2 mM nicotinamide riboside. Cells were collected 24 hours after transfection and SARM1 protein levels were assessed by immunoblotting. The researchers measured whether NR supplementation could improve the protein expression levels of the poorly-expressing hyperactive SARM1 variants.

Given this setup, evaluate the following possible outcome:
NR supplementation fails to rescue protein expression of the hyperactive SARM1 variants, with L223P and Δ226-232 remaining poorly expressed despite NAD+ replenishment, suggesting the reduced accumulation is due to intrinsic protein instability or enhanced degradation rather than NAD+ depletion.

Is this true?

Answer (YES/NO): NO